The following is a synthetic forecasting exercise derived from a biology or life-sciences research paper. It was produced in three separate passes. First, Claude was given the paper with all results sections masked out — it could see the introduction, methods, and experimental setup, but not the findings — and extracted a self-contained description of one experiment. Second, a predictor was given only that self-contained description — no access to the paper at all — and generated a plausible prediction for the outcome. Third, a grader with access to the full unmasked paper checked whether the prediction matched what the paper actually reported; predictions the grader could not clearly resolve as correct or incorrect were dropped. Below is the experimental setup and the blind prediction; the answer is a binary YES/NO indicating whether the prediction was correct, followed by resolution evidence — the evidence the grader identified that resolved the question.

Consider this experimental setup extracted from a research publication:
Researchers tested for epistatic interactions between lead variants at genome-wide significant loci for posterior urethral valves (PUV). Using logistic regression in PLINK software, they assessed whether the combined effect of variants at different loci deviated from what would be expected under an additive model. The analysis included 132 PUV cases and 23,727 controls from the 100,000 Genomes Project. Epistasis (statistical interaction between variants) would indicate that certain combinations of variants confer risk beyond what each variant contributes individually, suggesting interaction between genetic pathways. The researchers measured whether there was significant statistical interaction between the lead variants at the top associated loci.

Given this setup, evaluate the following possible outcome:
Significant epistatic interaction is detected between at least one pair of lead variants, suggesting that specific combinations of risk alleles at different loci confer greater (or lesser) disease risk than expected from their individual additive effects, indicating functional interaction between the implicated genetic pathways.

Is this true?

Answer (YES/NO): NO